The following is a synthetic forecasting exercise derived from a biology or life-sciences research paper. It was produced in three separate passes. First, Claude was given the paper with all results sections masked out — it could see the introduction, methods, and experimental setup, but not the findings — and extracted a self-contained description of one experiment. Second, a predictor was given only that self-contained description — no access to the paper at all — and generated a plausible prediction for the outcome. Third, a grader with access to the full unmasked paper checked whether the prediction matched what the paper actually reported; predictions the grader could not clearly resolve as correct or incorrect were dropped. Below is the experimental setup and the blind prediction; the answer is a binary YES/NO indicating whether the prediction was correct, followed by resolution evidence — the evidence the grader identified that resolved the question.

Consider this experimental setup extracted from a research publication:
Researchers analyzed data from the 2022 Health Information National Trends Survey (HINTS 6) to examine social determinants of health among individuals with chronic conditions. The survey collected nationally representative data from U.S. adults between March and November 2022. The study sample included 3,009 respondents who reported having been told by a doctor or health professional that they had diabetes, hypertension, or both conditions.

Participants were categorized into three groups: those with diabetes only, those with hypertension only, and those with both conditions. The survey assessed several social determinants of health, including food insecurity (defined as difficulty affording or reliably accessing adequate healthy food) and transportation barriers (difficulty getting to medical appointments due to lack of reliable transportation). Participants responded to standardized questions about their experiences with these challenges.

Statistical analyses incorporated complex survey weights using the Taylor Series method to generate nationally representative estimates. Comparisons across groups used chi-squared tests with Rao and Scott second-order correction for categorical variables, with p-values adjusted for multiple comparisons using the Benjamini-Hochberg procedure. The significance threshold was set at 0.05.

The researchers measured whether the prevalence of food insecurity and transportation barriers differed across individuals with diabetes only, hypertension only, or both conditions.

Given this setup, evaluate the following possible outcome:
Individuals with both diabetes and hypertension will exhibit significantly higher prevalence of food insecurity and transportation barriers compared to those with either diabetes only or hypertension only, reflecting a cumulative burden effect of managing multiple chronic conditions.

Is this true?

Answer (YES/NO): NO